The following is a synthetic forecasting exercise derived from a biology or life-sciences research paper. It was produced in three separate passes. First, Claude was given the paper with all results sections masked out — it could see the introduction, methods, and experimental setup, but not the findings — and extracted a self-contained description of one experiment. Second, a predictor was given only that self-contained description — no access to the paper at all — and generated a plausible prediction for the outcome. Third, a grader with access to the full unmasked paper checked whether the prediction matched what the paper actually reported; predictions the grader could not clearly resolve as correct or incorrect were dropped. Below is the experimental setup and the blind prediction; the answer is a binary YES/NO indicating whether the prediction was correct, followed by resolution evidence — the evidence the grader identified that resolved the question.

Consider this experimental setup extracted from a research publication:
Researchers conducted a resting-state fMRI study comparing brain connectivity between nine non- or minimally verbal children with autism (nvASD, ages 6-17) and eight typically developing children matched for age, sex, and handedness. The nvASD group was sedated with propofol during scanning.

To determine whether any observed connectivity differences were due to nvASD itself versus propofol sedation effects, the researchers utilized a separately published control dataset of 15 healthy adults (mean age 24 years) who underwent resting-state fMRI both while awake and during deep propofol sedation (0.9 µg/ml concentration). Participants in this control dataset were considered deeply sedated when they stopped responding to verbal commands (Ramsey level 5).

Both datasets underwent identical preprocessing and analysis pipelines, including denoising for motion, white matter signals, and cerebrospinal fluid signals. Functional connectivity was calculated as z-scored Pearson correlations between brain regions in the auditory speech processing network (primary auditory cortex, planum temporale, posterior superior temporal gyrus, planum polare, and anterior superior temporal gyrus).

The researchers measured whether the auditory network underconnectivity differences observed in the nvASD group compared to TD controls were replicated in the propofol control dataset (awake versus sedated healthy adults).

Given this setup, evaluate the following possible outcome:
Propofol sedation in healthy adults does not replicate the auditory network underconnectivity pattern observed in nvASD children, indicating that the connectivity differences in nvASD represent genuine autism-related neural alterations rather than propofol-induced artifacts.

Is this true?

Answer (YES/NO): YES